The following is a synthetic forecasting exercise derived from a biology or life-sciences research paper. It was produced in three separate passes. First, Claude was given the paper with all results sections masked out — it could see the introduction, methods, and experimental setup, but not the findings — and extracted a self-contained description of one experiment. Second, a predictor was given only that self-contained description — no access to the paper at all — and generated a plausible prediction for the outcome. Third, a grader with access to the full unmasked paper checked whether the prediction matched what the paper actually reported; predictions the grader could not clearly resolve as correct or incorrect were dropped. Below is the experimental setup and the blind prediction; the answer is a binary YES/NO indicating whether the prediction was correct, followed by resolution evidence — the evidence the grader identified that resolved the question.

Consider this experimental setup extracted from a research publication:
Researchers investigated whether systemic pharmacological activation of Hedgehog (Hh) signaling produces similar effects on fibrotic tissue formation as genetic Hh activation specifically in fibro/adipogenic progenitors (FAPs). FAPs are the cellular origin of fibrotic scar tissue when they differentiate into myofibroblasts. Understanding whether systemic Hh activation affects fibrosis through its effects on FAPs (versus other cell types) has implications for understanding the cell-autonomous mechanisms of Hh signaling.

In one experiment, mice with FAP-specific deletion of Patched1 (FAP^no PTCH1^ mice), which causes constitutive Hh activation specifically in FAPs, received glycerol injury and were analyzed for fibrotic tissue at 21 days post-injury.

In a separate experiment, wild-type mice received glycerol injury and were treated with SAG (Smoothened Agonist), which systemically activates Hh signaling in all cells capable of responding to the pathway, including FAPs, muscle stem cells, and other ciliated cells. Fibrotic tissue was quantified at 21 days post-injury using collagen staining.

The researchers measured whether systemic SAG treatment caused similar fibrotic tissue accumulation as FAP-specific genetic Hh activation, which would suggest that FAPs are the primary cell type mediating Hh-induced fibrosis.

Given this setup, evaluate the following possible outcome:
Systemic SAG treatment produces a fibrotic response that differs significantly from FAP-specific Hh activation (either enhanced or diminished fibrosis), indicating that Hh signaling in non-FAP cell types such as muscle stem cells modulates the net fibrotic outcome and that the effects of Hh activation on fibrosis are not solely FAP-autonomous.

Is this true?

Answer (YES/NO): NO